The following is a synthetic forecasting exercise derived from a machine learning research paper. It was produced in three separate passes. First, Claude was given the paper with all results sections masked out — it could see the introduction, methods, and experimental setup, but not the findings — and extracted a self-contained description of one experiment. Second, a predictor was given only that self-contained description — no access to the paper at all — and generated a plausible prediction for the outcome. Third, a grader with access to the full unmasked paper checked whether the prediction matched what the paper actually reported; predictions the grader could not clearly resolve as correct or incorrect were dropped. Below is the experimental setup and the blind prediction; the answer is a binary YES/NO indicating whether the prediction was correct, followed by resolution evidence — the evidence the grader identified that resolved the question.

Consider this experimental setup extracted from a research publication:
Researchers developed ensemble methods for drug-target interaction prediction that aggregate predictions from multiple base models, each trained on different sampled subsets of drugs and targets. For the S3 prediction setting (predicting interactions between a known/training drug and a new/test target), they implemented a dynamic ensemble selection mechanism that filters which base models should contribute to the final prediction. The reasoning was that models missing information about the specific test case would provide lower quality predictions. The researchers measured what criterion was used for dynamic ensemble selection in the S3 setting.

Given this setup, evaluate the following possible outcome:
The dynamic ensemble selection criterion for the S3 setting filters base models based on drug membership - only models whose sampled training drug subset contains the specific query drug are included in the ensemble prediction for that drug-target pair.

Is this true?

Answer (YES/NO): YES